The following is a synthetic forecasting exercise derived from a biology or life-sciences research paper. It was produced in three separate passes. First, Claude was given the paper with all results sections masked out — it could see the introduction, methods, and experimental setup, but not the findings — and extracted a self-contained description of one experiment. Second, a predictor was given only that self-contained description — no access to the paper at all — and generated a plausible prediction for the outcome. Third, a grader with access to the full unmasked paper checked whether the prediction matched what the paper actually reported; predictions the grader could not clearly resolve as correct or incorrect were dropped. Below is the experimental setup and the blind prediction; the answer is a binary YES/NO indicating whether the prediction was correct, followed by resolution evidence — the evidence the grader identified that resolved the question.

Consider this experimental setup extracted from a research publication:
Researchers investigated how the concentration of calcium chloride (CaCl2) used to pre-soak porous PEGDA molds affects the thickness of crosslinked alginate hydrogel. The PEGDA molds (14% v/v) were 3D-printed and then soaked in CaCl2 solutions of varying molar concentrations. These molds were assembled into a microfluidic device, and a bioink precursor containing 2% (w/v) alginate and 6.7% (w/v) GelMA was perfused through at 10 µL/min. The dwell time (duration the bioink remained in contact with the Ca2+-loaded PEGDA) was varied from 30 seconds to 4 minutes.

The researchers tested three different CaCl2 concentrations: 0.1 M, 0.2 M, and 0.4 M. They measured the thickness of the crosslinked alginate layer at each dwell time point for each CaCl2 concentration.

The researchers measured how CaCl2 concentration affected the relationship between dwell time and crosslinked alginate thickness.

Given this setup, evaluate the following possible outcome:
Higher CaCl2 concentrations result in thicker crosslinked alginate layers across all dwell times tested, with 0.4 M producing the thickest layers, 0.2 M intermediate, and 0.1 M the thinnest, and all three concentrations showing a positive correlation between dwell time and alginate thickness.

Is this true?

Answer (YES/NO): NO